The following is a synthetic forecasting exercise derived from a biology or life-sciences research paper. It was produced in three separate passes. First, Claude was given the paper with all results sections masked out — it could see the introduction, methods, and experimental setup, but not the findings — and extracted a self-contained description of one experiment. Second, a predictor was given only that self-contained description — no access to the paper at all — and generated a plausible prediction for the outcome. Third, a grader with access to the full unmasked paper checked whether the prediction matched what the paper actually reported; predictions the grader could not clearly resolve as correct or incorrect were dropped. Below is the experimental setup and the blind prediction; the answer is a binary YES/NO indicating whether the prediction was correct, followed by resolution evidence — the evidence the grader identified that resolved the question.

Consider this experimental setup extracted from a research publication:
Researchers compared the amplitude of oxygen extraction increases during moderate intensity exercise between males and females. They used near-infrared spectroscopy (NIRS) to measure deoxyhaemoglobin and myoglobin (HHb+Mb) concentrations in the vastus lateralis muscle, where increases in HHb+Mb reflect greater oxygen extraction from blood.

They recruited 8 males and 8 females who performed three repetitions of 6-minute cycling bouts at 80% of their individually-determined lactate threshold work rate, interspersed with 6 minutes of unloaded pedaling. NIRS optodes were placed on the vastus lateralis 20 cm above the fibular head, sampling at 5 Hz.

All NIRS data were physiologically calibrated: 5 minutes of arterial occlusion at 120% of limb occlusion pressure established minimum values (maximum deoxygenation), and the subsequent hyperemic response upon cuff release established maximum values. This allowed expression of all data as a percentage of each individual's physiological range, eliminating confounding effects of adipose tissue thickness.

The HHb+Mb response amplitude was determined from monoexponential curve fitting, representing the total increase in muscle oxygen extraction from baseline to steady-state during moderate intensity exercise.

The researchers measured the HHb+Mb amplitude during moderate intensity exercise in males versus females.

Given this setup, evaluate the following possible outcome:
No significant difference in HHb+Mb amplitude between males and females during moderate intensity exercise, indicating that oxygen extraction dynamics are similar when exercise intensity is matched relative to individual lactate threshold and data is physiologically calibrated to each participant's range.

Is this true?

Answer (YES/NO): YES